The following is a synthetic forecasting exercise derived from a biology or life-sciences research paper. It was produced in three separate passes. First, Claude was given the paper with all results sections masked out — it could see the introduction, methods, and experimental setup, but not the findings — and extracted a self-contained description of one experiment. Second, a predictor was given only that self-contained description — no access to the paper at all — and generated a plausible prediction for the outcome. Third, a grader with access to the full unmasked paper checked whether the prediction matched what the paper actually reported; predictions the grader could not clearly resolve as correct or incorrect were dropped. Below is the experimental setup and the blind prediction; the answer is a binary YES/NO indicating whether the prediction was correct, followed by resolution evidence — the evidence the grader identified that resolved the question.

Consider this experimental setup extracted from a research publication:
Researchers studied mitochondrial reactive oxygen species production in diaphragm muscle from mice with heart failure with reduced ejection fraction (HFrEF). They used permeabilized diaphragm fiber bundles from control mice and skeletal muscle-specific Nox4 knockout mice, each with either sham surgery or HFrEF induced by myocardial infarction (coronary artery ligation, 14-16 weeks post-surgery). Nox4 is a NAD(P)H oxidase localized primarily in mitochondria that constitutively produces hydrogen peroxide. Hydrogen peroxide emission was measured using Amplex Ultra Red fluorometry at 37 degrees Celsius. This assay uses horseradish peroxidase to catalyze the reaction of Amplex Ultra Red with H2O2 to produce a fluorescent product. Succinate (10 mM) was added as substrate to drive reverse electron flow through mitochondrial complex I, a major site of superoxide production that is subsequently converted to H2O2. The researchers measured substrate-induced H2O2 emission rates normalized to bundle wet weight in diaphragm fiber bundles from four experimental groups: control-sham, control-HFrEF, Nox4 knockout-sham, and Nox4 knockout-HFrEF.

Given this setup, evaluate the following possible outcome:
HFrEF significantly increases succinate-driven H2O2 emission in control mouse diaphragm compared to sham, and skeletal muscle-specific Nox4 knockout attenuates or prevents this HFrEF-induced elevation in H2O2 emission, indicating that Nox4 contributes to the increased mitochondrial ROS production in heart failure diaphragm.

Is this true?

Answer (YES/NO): NO